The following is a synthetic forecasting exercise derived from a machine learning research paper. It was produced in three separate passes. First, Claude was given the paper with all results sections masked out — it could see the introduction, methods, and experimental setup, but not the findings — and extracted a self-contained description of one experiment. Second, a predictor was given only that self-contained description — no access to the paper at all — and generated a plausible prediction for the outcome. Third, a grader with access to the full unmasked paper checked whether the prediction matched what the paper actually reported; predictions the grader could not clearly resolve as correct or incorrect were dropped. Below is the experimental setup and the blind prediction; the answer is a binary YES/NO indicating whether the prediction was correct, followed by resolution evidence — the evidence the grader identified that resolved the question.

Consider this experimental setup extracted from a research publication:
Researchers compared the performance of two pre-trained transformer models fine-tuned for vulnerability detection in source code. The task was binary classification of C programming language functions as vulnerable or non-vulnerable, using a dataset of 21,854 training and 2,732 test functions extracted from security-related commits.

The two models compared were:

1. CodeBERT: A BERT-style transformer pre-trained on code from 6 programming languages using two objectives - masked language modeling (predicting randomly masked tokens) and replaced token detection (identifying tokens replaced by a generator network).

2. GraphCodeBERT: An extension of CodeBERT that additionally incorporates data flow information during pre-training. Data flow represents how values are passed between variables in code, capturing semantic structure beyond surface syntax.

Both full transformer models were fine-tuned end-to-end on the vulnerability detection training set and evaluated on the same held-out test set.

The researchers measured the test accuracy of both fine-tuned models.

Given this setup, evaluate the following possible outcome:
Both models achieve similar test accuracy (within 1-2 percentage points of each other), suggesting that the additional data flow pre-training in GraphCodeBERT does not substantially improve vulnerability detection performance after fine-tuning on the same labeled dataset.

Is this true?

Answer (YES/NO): YES